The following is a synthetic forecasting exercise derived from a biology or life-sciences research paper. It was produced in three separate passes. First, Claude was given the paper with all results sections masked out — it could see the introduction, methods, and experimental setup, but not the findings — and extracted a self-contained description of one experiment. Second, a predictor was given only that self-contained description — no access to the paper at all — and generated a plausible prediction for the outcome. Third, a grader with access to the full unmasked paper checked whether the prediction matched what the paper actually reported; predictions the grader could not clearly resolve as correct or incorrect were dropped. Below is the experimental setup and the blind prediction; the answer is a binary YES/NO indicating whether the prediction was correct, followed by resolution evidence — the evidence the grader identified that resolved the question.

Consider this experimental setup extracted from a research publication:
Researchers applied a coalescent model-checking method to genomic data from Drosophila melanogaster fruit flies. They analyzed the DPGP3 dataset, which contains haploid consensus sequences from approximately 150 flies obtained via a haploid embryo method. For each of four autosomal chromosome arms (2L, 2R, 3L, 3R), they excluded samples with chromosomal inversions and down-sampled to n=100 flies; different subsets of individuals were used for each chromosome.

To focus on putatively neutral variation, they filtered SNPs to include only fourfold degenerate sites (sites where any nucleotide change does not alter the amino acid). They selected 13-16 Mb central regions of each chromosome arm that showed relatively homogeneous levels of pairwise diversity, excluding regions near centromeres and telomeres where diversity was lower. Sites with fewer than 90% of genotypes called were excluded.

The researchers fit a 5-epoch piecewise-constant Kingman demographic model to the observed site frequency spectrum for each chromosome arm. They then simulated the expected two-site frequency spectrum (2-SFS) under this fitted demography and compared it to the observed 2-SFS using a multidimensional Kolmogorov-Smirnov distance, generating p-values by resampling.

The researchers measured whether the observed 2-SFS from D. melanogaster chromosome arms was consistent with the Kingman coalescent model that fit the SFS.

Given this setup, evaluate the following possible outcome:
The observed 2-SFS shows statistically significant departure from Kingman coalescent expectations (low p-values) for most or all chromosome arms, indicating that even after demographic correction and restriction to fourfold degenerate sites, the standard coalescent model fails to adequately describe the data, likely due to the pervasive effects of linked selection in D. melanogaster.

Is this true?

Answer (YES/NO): YES